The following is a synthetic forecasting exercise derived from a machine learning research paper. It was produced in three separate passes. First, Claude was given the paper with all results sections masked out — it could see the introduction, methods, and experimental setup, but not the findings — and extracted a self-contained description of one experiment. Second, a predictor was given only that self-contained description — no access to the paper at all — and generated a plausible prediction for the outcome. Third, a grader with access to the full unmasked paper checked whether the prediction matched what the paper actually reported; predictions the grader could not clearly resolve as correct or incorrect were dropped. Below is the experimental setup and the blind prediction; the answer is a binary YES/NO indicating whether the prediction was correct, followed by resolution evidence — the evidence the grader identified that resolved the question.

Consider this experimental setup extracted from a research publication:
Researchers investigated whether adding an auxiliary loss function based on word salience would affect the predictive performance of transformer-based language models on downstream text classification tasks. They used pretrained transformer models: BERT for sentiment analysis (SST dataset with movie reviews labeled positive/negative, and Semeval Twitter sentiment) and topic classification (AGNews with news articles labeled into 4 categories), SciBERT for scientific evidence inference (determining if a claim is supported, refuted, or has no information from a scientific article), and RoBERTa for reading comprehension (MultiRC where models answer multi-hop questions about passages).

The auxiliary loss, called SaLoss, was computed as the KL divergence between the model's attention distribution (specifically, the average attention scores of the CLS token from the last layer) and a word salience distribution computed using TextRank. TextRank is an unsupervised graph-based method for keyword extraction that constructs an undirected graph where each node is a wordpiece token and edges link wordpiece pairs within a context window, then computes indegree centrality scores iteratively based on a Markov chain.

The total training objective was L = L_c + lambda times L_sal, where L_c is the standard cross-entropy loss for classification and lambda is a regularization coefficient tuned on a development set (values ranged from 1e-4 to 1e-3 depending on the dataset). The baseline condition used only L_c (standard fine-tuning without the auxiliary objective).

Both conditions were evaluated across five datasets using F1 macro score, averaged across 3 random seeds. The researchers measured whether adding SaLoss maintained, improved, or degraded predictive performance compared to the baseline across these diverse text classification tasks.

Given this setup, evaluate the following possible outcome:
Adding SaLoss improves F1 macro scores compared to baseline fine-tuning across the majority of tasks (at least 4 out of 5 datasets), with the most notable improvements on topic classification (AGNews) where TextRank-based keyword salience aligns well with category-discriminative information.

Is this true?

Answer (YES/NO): NO